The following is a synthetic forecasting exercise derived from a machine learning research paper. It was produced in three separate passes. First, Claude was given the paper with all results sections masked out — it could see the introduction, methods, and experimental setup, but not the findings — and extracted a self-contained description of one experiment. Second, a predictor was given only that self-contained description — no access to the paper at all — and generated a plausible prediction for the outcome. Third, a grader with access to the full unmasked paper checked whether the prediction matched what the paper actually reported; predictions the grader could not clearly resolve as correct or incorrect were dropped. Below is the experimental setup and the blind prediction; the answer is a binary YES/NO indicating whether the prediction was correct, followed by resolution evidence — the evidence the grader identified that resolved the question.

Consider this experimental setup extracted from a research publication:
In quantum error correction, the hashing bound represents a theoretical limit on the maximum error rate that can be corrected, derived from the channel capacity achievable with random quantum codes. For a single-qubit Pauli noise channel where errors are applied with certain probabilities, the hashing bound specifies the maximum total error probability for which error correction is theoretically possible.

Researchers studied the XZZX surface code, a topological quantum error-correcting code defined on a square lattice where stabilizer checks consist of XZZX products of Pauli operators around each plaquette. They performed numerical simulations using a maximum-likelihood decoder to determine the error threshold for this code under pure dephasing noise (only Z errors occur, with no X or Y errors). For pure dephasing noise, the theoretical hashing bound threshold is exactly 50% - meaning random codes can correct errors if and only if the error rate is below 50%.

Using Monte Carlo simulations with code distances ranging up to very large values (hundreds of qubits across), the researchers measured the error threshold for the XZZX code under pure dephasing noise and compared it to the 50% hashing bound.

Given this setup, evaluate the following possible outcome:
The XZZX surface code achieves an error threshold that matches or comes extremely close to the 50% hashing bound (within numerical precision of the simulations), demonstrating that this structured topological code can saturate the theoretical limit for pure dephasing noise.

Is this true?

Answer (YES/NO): YES